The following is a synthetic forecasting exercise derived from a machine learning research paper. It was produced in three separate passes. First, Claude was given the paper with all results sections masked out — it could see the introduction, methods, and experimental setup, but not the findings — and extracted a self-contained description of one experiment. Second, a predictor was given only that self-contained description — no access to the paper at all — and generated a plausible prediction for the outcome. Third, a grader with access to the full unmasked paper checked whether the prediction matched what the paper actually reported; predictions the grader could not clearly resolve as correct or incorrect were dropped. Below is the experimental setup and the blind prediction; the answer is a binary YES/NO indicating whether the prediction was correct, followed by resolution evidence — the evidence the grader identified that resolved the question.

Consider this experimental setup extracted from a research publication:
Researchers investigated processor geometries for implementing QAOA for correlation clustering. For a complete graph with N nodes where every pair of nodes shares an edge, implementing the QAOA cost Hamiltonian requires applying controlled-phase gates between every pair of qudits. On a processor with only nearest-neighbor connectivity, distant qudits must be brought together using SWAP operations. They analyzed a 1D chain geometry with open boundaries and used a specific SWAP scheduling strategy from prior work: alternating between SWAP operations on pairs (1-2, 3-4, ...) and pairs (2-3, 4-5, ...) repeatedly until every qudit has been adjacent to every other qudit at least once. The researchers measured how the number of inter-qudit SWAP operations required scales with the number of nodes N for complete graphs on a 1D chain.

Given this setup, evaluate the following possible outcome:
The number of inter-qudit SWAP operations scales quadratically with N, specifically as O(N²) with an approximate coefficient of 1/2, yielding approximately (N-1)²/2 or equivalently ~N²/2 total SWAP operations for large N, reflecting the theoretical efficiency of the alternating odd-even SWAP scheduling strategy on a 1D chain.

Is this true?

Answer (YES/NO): NO